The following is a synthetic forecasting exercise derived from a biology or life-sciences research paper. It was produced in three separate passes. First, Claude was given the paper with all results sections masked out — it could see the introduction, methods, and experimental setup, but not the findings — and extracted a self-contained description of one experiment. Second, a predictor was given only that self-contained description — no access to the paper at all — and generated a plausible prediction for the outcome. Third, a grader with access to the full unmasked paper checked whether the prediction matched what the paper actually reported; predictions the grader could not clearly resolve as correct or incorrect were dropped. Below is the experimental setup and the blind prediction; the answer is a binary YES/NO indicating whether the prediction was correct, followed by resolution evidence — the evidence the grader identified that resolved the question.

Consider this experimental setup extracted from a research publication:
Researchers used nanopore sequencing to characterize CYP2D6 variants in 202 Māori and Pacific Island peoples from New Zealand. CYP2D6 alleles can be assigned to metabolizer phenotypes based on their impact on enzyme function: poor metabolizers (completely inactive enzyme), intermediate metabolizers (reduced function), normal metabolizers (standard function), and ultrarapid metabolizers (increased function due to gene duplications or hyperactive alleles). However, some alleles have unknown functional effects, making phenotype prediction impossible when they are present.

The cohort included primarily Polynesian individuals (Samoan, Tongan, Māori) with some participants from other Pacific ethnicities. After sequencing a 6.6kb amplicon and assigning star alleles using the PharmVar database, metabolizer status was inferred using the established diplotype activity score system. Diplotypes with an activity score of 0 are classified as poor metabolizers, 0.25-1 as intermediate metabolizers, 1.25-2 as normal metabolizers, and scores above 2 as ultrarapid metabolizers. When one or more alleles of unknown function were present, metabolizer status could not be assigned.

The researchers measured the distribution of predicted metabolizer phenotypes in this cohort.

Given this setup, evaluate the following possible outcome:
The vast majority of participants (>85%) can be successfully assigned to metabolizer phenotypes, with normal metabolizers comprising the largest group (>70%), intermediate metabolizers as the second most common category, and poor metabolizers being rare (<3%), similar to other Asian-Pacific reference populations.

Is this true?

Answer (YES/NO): NO